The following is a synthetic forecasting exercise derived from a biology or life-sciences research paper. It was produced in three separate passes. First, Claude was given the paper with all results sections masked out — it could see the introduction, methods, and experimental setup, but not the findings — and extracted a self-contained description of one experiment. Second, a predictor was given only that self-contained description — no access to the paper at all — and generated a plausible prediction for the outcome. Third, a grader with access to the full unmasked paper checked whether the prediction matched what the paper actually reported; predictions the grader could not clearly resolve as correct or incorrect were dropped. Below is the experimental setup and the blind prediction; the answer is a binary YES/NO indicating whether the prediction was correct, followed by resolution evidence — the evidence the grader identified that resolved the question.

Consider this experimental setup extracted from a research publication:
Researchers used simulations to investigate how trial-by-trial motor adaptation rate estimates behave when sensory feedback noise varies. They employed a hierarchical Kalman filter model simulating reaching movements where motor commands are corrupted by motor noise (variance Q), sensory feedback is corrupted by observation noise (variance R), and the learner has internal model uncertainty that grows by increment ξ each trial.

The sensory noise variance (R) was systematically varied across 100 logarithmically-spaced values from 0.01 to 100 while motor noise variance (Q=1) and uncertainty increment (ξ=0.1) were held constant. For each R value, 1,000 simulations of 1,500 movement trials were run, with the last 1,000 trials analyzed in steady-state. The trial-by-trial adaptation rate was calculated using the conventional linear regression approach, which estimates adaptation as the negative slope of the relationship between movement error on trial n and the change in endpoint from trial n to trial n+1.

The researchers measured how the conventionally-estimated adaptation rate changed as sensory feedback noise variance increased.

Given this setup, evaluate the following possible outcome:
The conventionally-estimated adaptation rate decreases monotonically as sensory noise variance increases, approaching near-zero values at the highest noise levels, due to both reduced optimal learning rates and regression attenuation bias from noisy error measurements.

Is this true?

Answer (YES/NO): NO